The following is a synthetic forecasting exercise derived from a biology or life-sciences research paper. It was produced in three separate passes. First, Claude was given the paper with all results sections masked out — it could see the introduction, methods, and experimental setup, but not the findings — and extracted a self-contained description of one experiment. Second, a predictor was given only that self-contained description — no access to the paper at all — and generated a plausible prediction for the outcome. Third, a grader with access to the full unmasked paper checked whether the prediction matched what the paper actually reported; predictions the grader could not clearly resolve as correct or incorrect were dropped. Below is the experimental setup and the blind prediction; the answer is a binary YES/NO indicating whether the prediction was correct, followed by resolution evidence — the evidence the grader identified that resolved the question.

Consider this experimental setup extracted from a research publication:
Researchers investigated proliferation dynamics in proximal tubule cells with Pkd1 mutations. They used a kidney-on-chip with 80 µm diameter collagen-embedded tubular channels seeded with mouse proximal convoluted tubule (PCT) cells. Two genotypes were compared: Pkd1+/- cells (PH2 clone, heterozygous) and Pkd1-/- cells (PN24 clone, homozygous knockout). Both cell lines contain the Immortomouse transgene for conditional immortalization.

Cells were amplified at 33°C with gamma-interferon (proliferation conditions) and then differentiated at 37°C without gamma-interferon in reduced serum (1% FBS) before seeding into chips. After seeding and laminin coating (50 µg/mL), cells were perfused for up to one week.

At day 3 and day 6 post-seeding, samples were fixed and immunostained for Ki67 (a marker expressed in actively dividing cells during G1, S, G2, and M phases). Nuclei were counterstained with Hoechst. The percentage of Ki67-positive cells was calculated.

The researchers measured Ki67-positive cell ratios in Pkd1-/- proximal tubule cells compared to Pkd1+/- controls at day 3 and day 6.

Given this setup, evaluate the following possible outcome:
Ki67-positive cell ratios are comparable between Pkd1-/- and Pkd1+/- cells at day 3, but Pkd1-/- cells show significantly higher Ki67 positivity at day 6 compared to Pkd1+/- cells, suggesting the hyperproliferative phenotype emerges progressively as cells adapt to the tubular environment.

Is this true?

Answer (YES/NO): YES